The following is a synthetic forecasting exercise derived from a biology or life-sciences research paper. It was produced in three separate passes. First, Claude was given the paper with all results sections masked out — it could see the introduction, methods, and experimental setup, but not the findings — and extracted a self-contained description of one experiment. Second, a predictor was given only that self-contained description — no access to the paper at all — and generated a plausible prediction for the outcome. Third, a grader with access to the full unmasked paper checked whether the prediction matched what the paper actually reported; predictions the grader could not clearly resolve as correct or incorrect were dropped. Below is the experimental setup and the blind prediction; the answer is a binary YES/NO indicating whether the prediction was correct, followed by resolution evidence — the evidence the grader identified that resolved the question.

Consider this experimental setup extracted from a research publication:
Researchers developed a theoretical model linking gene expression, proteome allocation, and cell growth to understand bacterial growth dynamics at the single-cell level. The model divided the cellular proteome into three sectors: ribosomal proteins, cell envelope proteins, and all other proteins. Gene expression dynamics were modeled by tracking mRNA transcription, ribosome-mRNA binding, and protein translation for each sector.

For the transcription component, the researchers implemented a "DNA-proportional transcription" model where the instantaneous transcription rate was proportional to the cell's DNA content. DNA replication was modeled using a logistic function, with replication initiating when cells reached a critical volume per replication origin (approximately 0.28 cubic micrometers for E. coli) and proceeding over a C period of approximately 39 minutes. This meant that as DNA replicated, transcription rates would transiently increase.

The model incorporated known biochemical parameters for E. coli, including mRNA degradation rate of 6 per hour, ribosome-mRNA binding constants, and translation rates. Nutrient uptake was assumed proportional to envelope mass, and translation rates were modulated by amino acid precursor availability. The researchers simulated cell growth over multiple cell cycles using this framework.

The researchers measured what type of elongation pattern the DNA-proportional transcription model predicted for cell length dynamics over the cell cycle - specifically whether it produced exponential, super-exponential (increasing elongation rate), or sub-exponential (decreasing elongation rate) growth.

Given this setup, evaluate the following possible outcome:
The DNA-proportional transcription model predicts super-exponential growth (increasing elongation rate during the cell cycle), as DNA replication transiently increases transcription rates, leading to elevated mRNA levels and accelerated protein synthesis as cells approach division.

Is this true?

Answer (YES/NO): NO